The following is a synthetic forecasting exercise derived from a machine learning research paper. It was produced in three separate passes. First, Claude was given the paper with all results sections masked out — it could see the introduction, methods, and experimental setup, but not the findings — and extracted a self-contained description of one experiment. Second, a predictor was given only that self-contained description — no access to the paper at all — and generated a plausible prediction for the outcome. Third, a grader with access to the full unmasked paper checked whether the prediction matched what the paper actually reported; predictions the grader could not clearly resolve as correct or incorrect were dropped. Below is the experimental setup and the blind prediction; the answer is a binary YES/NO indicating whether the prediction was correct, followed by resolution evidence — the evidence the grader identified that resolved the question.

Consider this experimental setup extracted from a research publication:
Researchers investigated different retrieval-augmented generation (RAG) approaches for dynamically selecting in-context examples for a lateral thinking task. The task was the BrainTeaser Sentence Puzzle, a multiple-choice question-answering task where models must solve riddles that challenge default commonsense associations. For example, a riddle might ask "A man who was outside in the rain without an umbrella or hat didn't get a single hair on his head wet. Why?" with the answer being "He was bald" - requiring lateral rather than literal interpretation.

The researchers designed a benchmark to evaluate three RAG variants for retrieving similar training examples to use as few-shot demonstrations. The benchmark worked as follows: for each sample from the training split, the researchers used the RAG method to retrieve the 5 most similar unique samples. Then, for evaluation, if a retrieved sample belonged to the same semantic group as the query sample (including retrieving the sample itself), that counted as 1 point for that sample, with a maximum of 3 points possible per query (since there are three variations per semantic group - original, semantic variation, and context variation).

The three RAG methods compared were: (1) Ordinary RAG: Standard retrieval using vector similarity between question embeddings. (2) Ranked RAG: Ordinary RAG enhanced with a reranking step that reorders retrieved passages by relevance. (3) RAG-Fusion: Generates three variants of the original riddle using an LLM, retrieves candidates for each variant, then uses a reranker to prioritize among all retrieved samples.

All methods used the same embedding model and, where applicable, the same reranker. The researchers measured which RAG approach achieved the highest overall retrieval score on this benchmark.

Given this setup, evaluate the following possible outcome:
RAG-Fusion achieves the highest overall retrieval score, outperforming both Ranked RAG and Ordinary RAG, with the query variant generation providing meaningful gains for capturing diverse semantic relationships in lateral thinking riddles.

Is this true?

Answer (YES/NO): NO